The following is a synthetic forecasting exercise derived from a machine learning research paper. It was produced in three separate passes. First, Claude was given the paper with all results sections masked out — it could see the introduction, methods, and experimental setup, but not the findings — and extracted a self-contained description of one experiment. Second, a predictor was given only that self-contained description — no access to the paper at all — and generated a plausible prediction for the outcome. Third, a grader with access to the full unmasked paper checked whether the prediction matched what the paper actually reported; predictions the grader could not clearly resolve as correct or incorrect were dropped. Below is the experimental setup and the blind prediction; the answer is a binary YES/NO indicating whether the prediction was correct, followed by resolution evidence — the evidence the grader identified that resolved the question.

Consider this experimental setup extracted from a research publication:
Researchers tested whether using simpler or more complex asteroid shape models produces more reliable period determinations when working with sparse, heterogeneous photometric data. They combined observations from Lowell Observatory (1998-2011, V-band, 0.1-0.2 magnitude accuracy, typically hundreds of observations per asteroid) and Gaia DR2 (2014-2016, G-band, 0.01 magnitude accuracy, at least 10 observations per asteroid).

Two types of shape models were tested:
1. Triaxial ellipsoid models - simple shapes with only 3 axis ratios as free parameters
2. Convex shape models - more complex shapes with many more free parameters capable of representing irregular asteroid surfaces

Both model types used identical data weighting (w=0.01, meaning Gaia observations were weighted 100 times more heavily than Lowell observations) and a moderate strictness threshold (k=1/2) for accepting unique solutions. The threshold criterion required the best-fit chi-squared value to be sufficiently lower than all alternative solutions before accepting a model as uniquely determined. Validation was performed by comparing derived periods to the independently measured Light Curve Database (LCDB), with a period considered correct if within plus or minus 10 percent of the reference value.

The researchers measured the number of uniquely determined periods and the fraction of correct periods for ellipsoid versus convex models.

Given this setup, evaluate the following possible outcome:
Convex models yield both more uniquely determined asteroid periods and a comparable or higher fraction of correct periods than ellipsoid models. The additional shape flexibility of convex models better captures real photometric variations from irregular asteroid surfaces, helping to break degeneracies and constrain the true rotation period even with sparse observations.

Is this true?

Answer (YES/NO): NO